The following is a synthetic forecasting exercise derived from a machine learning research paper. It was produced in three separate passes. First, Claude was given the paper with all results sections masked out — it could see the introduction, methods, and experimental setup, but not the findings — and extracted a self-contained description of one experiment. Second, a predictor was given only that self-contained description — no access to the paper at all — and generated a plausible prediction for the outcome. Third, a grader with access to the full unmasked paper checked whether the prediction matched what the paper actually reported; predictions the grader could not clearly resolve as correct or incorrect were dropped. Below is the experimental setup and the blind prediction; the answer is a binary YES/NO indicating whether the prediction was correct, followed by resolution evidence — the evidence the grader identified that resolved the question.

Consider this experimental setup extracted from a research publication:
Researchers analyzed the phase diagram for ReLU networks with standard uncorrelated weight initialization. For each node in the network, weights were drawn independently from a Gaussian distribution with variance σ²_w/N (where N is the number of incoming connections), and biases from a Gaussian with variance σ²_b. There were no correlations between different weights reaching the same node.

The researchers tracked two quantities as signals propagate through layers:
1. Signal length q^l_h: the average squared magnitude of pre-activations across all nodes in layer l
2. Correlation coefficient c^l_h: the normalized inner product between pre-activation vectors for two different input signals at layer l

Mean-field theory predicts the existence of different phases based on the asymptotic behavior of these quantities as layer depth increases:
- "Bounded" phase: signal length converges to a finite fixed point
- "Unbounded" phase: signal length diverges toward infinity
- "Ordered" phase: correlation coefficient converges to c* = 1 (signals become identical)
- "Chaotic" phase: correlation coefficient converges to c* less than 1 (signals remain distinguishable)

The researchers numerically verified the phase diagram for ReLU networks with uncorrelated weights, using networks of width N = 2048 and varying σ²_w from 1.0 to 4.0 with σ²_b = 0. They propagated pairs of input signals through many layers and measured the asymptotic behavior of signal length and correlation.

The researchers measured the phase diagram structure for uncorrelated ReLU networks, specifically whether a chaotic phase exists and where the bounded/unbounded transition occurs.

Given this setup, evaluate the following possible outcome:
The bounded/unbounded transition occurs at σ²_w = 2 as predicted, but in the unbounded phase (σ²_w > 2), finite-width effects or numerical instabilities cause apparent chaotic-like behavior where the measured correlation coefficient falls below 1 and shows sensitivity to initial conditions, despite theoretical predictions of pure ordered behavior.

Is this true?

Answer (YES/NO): NO